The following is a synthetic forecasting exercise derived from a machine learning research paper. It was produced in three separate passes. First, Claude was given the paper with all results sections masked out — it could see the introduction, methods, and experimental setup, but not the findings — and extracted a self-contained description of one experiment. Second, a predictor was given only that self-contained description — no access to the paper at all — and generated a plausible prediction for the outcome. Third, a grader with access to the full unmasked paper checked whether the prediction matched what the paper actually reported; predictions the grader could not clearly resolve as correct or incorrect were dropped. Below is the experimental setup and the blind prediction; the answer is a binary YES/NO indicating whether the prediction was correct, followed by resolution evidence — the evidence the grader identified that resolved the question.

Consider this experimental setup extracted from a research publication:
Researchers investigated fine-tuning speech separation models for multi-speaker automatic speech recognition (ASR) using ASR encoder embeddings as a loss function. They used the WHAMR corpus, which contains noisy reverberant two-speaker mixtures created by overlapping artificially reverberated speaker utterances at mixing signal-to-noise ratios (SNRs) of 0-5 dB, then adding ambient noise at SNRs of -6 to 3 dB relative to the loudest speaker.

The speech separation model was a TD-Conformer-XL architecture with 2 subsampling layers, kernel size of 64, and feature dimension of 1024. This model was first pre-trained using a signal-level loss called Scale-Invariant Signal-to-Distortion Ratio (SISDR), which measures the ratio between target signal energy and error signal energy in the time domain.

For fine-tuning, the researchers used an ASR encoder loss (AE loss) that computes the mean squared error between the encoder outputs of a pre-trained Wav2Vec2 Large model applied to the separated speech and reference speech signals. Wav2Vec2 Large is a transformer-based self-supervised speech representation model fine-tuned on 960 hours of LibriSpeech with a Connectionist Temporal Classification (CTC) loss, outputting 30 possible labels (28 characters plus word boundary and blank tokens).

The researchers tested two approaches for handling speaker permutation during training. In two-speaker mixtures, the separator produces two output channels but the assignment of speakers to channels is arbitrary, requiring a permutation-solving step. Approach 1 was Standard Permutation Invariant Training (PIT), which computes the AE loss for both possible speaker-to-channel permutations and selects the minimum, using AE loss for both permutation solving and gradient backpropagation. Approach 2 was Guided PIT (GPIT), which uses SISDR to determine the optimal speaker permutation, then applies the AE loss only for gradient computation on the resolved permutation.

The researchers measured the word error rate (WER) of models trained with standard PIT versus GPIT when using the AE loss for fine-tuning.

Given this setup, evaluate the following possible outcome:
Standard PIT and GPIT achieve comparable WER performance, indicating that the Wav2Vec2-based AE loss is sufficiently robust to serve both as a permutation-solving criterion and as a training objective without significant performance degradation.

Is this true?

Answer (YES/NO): NO